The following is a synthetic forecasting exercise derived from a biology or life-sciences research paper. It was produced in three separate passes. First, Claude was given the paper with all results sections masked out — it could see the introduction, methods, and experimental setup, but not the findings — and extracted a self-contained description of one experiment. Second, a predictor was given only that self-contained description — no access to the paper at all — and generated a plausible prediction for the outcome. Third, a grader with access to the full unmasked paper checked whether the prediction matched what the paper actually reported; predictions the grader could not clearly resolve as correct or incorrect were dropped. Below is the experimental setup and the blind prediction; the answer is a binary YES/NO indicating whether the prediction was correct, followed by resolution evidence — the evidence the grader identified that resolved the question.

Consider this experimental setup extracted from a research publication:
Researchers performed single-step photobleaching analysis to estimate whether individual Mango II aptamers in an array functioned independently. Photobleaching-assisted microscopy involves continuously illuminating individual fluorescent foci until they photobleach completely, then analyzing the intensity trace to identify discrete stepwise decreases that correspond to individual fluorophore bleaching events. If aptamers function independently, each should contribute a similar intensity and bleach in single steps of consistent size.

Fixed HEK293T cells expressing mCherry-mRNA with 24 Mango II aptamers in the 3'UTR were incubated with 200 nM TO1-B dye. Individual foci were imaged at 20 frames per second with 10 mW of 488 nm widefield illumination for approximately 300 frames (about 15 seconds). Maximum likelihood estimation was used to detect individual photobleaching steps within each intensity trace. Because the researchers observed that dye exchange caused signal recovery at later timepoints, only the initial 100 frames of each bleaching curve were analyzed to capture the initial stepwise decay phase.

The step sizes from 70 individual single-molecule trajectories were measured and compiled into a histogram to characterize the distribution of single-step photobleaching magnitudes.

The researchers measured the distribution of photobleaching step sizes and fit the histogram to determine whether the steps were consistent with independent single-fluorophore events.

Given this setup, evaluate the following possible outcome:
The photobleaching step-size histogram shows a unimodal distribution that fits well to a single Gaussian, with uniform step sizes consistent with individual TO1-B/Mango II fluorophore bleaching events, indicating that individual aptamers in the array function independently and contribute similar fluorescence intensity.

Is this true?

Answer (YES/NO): YES